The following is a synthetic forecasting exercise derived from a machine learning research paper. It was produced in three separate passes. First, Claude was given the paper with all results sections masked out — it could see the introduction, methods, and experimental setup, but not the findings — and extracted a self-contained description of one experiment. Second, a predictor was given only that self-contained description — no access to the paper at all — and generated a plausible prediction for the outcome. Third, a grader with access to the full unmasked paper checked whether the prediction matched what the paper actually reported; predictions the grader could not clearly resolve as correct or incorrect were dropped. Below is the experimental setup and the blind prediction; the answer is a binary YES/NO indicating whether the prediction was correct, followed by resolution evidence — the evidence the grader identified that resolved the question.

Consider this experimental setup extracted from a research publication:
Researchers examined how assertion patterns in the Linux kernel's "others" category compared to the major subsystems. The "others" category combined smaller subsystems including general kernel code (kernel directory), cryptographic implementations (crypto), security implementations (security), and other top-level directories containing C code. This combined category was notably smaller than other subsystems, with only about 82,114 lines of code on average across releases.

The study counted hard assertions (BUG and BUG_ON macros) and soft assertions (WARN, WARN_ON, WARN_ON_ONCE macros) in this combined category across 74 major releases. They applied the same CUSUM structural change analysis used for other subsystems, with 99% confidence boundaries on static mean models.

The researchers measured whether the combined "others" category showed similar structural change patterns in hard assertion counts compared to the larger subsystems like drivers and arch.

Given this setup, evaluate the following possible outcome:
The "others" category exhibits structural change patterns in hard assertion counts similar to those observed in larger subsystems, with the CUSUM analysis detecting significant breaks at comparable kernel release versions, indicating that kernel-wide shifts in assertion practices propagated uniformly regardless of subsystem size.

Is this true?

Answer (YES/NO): NO